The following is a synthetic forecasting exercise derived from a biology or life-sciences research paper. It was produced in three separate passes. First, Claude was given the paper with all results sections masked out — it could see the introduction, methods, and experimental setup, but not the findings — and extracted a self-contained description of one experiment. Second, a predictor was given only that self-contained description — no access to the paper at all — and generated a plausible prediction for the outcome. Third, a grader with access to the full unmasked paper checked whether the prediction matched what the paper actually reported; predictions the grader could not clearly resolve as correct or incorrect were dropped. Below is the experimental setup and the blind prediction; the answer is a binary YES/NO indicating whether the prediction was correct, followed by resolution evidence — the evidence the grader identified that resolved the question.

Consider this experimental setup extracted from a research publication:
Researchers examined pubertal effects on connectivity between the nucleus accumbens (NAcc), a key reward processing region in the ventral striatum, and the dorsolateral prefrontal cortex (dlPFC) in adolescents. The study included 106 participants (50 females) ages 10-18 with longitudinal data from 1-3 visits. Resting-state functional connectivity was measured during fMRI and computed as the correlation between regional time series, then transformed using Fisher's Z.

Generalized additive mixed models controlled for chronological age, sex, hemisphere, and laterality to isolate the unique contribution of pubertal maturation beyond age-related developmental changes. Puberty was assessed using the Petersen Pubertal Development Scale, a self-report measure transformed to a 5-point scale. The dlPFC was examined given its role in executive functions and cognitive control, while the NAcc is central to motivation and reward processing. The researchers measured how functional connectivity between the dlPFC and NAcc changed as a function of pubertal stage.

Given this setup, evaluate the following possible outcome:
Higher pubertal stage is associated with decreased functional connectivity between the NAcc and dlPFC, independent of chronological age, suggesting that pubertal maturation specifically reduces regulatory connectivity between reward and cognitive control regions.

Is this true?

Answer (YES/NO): NO